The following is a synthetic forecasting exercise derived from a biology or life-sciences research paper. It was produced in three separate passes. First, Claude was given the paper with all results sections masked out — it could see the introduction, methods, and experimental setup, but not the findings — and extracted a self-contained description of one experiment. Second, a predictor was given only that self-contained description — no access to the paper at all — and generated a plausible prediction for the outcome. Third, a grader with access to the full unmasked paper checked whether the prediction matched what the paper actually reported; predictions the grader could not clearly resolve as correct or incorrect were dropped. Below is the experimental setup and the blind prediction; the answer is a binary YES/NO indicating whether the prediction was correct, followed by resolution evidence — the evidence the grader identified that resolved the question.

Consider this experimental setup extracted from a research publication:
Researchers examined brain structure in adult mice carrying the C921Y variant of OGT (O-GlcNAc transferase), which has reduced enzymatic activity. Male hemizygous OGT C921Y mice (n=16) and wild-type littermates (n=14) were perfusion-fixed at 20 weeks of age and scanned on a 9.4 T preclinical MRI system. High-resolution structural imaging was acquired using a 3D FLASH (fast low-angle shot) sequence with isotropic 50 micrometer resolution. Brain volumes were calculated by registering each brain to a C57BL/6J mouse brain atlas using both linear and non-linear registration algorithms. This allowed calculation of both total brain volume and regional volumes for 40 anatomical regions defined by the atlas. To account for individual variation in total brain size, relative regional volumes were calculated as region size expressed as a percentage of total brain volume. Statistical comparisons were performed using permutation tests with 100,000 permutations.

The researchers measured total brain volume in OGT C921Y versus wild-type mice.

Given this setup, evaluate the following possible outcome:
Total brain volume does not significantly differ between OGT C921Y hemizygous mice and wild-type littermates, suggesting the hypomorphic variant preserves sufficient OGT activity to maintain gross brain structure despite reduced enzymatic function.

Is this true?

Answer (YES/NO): NO